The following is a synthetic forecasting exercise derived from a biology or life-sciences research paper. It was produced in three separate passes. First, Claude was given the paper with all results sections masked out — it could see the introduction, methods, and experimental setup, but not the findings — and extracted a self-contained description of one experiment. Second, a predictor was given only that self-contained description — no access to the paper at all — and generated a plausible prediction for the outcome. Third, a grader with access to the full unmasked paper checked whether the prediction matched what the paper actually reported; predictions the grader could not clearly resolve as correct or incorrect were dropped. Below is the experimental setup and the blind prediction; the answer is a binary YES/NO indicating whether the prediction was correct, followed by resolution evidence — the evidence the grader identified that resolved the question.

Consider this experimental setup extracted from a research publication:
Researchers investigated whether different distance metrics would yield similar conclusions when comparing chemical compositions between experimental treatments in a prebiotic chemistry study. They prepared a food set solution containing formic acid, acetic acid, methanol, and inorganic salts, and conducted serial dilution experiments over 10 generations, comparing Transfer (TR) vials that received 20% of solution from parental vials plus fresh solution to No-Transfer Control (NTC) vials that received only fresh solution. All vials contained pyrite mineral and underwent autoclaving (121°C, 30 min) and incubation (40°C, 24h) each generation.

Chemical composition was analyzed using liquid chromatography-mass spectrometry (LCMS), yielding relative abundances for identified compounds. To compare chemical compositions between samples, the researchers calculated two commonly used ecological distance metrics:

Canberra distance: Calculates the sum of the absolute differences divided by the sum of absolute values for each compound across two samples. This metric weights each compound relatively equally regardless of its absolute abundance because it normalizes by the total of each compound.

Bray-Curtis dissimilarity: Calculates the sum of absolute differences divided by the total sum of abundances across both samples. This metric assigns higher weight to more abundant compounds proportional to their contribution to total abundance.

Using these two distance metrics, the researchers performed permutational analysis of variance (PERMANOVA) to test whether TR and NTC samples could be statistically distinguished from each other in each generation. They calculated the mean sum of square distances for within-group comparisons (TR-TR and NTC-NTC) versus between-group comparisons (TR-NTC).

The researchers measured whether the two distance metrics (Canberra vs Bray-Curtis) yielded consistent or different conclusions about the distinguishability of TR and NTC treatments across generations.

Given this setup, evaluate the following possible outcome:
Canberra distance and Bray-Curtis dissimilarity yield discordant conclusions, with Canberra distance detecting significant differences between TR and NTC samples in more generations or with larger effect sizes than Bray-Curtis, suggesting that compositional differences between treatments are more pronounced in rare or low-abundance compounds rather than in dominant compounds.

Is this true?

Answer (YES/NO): YES